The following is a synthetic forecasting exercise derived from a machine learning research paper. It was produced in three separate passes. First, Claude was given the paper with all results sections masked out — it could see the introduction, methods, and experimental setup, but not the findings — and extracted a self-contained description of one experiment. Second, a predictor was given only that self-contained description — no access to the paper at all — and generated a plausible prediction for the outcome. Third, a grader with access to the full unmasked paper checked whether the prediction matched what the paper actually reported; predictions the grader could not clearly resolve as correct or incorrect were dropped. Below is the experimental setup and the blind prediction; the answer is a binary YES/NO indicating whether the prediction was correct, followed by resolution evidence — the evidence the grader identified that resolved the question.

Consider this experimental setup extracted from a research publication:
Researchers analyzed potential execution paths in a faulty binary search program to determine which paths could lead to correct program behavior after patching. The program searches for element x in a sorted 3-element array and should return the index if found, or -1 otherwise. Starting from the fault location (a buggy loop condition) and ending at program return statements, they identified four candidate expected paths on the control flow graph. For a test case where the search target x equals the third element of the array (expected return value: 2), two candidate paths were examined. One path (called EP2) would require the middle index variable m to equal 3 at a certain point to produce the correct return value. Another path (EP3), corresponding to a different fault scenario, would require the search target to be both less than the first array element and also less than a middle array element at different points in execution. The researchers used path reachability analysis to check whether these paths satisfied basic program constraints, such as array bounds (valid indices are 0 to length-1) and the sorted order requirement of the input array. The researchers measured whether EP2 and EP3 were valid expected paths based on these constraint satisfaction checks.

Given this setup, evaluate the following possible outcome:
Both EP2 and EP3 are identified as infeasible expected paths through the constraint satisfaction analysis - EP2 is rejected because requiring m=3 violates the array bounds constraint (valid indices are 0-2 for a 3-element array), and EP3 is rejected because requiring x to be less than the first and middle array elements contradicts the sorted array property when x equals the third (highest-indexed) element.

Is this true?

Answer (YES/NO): NO